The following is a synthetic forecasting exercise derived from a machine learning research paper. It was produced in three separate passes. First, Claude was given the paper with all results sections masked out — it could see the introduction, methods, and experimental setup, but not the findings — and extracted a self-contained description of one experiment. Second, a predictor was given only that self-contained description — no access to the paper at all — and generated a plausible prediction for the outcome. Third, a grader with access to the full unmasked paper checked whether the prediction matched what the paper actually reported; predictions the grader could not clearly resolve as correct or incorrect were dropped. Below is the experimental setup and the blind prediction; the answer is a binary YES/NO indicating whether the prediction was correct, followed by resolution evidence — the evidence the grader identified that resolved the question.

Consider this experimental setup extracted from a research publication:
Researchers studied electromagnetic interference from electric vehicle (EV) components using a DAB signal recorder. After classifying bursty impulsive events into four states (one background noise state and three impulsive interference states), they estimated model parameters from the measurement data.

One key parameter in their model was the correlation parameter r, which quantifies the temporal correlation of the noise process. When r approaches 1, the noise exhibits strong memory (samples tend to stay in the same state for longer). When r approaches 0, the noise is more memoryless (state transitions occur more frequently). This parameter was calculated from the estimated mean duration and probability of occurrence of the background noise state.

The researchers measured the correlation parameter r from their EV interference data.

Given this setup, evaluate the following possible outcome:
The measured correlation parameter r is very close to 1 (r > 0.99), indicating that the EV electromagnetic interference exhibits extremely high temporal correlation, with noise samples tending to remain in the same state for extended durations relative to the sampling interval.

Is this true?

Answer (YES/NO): NO